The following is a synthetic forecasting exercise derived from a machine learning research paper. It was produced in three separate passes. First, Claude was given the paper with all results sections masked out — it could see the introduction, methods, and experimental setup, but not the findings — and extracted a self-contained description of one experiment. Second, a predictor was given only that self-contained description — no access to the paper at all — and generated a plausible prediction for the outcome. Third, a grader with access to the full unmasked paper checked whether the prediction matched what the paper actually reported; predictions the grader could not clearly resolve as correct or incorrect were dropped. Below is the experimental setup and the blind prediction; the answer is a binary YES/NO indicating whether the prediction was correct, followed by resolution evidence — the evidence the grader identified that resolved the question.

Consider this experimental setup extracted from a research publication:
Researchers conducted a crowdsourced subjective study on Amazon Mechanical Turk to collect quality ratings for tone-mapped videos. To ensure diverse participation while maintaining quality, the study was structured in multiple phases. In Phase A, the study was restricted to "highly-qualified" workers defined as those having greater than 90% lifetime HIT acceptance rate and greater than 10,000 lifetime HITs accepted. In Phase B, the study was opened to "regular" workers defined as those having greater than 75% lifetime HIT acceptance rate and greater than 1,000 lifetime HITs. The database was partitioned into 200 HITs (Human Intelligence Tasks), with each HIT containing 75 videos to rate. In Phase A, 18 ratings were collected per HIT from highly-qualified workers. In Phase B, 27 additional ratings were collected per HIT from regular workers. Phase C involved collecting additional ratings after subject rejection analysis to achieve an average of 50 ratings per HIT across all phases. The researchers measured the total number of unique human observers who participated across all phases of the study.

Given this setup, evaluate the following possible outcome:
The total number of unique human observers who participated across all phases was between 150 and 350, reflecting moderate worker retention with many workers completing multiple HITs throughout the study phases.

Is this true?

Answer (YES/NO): NO